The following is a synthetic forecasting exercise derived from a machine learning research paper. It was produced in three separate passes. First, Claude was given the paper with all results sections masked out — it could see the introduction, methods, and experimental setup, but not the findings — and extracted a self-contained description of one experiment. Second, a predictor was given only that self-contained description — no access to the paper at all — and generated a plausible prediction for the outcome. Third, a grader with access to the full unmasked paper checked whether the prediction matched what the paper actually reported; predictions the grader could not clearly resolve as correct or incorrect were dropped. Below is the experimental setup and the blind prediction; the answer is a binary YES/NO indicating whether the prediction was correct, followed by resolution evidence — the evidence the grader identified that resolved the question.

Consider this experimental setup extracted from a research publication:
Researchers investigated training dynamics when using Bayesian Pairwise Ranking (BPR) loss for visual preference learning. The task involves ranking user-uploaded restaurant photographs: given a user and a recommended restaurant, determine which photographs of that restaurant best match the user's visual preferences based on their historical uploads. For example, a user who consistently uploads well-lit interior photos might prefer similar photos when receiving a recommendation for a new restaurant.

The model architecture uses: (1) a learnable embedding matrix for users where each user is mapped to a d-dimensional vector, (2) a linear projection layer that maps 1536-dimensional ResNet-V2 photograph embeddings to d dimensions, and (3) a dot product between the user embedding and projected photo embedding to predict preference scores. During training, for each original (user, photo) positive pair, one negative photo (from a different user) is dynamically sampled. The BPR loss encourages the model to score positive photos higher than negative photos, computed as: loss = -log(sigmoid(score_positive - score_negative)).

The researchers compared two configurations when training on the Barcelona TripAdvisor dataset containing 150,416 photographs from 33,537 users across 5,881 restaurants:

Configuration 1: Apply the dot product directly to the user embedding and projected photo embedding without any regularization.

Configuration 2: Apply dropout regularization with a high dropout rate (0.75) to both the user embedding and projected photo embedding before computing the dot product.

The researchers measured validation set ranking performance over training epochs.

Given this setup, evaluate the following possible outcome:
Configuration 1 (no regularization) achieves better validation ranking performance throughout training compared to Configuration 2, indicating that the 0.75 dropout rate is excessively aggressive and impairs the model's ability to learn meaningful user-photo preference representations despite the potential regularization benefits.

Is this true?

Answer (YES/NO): NO